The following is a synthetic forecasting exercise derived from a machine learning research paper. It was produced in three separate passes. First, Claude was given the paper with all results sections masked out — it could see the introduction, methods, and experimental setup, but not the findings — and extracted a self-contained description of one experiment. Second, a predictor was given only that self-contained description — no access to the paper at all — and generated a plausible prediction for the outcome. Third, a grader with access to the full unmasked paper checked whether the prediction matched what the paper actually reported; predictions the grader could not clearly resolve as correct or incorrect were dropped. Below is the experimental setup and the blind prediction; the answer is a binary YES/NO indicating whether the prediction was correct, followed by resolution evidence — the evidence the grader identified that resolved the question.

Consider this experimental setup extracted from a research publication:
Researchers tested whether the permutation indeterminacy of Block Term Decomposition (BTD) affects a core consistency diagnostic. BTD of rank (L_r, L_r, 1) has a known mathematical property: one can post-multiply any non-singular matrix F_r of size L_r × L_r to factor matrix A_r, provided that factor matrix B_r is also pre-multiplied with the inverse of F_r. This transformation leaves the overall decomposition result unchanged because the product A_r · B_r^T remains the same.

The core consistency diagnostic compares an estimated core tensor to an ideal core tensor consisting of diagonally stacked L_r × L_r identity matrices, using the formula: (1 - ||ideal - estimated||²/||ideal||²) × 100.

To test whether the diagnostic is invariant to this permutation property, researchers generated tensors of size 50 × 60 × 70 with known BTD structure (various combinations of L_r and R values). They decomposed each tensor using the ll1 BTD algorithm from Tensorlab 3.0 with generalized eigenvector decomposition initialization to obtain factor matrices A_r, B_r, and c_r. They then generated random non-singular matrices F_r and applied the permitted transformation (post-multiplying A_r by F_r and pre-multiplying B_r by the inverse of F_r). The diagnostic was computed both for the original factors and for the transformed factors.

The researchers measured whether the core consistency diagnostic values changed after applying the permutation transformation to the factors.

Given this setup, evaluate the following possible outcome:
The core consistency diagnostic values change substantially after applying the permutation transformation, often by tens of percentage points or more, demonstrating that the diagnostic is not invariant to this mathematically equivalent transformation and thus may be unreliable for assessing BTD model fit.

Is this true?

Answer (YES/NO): NO